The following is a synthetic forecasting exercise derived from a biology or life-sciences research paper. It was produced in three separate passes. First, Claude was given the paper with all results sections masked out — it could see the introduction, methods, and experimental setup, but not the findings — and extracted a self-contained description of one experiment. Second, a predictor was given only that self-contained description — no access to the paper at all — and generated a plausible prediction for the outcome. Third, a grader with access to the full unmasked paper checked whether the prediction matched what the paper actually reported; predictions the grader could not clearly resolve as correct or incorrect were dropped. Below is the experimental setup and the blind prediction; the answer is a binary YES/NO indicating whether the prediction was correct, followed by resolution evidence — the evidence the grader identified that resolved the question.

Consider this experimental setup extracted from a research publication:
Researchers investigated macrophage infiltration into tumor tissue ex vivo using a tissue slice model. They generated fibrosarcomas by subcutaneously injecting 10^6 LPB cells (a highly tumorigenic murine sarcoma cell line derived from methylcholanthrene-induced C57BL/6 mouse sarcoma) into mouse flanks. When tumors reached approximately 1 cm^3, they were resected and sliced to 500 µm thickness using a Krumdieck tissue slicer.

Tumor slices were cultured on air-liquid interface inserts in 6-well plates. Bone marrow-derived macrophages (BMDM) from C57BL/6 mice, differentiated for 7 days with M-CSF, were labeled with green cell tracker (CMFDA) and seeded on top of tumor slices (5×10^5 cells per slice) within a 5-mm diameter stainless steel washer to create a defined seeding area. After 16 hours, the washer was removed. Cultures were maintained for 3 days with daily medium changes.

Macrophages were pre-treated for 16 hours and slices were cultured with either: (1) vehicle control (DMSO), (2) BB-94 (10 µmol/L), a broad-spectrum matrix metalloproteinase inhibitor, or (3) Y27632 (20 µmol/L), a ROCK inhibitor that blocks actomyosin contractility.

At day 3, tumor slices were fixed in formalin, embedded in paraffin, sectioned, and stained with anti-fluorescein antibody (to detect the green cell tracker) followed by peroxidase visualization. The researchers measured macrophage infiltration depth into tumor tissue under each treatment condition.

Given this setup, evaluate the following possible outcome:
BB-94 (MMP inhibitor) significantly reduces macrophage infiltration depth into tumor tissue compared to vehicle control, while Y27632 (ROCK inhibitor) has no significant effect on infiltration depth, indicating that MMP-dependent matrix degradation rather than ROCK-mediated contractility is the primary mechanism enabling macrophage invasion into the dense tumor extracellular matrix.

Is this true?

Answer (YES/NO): YES